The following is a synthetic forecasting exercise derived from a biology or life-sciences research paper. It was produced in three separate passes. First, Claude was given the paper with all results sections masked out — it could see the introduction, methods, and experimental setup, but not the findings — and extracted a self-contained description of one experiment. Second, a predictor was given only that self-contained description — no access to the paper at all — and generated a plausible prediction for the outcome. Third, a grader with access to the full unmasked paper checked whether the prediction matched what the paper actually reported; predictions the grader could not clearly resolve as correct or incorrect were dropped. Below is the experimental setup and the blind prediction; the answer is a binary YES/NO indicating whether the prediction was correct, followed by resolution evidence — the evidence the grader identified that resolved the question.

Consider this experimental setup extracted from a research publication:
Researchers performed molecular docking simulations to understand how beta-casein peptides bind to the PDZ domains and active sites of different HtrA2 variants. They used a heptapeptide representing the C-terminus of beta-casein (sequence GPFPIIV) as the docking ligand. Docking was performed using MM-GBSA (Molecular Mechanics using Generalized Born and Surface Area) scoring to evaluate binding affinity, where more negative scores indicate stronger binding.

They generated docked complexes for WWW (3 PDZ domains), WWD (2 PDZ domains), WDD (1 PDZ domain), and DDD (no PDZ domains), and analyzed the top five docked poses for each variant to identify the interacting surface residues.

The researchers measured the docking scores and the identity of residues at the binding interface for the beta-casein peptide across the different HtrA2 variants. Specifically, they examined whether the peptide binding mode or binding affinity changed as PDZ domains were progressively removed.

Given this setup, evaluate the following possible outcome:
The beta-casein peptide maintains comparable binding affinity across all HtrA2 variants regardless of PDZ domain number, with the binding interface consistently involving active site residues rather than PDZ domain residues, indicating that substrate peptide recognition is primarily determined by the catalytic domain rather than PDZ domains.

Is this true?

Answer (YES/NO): NO